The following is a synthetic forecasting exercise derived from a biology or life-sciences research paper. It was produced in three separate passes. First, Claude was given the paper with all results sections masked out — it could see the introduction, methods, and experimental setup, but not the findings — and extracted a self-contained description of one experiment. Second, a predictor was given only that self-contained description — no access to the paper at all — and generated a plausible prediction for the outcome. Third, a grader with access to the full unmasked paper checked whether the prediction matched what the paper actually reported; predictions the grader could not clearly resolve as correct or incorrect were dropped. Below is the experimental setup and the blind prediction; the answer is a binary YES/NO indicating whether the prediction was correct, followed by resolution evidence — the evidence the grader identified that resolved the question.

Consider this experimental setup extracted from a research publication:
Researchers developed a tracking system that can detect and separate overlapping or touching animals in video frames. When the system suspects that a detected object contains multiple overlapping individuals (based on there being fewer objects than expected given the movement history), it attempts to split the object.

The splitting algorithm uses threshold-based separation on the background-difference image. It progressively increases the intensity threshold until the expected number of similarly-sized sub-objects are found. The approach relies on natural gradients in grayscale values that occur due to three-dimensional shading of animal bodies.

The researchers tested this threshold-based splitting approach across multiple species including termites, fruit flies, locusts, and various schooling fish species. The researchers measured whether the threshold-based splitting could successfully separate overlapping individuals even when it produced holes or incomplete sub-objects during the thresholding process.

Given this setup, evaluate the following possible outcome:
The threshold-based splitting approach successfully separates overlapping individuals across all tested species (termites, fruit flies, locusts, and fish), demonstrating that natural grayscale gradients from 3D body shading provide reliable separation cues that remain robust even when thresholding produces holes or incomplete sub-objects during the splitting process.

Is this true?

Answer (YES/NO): NO